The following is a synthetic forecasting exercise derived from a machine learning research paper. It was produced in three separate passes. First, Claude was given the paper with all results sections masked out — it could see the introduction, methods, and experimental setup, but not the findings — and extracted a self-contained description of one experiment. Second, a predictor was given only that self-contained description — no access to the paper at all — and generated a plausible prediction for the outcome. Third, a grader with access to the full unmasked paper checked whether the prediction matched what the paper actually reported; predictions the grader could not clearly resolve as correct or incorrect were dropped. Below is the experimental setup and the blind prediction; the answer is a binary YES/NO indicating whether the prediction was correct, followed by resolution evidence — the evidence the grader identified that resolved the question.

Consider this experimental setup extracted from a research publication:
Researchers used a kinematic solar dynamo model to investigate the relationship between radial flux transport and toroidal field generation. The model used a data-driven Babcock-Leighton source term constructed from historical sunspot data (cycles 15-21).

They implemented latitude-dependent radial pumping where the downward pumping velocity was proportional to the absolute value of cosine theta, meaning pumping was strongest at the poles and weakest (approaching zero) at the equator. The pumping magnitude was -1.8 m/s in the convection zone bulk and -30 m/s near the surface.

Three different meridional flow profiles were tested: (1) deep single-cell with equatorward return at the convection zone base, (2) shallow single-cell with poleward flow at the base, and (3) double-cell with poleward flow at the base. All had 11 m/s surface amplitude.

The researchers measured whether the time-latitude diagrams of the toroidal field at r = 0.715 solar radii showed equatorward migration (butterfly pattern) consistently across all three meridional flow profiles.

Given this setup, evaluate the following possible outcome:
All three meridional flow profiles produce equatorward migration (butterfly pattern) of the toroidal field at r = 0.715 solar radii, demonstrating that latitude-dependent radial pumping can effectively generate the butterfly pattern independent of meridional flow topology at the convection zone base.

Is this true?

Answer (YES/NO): YES